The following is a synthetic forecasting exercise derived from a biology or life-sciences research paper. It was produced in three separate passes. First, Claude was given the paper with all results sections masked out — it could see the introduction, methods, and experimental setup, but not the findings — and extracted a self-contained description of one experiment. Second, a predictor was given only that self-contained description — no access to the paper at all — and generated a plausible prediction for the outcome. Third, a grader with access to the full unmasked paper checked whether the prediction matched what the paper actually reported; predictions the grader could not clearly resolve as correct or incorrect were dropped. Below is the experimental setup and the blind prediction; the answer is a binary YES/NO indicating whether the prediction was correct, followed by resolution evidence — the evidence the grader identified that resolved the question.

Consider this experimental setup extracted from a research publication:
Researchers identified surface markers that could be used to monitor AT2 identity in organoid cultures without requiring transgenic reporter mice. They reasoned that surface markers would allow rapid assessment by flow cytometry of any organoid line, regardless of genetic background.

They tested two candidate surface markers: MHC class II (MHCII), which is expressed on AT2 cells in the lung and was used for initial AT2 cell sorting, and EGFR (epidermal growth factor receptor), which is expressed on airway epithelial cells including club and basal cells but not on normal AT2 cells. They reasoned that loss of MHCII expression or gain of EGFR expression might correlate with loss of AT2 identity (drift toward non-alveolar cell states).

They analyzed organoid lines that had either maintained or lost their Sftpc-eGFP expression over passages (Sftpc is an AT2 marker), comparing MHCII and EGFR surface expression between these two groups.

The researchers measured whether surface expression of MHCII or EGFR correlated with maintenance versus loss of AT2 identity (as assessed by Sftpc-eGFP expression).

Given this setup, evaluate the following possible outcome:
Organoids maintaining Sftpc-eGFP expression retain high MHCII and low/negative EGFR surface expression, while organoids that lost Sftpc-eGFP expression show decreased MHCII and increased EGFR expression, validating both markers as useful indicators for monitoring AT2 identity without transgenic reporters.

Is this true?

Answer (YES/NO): YES